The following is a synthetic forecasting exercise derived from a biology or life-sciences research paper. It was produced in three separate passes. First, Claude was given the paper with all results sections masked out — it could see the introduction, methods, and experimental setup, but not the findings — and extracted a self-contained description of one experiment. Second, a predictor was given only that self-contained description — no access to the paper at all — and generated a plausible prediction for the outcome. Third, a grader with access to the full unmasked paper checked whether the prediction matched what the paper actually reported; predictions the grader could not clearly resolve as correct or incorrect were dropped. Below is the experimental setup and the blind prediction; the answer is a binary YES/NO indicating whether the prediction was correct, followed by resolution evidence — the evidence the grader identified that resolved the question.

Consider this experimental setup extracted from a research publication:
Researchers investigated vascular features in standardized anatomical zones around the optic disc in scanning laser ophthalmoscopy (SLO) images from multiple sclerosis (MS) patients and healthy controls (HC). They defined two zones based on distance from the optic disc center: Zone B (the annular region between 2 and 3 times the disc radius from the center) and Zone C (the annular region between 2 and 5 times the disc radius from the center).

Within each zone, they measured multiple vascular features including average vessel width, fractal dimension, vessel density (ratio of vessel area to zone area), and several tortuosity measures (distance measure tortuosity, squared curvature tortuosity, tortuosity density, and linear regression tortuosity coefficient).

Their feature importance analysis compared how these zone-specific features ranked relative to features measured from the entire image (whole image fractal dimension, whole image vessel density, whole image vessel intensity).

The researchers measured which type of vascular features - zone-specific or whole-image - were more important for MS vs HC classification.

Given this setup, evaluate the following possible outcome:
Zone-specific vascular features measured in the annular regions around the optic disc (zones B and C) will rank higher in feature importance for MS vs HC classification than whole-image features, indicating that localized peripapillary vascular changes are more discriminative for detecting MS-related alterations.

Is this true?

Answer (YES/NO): NO